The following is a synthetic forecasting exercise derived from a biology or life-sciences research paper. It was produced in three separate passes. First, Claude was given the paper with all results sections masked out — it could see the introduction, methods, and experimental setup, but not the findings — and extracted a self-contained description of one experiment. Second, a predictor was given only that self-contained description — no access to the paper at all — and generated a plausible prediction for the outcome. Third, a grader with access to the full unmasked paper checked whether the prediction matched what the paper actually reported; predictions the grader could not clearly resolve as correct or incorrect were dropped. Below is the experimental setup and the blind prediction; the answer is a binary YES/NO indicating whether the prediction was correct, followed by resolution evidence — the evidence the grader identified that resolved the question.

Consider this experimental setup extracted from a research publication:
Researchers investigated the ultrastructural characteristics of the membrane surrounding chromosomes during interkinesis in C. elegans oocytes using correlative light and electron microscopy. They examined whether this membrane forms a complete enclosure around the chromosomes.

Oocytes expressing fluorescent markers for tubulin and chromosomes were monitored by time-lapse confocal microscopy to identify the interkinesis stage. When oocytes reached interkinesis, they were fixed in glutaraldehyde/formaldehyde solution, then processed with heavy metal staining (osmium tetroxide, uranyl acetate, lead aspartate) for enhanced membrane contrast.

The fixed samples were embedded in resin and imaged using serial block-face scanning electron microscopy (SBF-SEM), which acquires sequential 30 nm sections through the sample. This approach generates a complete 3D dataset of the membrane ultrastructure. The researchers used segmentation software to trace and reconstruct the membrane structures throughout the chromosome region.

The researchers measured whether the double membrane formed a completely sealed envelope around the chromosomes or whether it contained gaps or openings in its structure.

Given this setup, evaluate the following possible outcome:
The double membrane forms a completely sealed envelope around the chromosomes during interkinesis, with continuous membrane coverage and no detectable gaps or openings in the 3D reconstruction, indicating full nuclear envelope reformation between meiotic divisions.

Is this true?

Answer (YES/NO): NO